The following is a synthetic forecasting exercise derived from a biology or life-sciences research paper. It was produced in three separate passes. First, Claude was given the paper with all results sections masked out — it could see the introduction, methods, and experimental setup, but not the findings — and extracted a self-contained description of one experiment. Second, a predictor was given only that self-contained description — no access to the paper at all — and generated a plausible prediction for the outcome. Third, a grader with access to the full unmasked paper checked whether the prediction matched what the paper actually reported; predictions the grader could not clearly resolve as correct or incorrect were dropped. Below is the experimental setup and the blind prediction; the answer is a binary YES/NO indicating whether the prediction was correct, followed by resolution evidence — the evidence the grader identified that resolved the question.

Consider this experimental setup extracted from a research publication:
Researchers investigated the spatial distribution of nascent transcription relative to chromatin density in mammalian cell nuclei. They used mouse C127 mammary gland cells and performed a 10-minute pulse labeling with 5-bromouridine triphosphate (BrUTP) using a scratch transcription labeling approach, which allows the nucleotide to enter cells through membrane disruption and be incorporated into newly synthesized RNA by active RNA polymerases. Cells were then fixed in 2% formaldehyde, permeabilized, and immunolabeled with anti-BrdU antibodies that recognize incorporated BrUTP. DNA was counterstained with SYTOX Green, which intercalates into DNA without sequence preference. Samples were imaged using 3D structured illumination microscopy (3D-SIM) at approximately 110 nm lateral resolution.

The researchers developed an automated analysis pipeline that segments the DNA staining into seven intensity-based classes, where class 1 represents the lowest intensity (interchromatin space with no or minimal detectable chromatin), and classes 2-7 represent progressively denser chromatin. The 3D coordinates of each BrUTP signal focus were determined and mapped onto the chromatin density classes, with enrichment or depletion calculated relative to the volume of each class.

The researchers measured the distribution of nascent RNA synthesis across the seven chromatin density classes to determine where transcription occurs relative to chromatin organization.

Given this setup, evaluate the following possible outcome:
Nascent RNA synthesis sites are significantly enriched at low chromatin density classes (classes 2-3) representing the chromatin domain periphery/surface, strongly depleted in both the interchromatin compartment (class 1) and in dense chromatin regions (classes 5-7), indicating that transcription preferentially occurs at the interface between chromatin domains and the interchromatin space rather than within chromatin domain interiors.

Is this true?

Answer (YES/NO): NO